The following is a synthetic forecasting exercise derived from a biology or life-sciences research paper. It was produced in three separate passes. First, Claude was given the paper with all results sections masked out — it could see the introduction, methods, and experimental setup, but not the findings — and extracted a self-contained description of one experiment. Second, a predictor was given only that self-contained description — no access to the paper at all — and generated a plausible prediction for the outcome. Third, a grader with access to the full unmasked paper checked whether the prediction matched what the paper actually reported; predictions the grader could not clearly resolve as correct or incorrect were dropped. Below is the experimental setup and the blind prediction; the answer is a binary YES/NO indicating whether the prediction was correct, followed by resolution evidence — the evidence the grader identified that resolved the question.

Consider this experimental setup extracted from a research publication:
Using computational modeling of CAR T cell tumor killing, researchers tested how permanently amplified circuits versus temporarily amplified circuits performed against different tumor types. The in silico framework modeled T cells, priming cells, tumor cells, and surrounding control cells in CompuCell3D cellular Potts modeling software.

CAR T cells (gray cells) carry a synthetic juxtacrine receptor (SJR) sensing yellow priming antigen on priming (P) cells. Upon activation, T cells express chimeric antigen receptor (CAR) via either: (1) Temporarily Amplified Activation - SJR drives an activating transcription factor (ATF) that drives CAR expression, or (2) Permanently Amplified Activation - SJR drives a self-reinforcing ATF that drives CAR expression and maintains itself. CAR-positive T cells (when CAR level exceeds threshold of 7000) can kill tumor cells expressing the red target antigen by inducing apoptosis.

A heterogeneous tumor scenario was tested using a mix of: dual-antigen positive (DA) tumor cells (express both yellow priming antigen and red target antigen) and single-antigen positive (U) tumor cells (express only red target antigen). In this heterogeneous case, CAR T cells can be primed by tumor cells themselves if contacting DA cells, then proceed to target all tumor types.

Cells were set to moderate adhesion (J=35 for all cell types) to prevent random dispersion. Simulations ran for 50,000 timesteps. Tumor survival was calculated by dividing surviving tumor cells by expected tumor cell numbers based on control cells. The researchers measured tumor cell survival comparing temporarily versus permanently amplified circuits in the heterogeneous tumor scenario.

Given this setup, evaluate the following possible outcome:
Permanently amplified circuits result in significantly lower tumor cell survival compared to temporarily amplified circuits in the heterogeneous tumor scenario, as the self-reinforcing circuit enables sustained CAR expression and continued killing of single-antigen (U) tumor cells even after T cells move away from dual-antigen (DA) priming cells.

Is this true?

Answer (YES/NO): YES